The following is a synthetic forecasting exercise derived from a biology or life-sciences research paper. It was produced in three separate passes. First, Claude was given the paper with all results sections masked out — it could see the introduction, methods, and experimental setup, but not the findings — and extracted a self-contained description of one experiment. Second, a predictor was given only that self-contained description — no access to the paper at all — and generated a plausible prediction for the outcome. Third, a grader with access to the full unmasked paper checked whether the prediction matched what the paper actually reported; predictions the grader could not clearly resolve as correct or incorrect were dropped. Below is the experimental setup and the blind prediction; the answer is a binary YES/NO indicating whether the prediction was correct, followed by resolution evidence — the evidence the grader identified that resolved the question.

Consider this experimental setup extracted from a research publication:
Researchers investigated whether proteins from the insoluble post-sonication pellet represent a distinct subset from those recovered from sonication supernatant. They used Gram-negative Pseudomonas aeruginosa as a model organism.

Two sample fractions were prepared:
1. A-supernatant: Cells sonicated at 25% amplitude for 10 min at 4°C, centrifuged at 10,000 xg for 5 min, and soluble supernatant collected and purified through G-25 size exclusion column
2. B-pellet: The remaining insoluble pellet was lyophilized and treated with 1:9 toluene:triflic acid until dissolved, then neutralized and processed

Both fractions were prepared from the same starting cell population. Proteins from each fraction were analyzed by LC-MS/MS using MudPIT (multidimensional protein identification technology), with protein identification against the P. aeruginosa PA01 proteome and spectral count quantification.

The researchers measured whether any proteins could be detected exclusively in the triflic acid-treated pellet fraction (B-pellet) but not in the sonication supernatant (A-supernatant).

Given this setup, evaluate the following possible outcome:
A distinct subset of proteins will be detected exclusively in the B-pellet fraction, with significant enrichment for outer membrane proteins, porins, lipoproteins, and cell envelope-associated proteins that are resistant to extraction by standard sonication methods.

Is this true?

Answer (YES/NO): YES